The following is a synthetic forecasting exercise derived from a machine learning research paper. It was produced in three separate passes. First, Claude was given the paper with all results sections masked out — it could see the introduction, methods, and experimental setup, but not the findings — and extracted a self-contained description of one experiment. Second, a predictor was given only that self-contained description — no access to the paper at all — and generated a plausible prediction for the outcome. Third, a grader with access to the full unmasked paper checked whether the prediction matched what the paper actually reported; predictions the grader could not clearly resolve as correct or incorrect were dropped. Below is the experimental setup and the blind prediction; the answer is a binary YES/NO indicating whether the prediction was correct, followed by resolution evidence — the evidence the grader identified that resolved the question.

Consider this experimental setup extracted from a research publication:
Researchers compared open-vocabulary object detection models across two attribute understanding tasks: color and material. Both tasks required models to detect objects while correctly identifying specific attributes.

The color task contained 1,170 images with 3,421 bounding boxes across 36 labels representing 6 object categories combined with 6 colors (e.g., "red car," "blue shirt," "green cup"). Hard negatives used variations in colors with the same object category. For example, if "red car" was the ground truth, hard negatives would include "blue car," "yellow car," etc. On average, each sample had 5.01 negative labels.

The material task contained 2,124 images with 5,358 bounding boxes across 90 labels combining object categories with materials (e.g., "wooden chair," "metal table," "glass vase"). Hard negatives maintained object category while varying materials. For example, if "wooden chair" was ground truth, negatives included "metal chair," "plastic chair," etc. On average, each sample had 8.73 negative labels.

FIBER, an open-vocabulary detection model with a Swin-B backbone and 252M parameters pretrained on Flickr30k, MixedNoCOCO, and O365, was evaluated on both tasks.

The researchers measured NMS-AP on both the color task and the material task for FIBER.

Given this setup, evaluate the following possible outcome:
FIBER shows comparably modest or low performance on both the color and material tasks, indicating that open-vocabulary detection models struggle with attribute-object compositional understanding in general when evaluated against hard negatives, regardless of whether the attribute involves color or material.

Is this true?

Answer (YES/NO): NO